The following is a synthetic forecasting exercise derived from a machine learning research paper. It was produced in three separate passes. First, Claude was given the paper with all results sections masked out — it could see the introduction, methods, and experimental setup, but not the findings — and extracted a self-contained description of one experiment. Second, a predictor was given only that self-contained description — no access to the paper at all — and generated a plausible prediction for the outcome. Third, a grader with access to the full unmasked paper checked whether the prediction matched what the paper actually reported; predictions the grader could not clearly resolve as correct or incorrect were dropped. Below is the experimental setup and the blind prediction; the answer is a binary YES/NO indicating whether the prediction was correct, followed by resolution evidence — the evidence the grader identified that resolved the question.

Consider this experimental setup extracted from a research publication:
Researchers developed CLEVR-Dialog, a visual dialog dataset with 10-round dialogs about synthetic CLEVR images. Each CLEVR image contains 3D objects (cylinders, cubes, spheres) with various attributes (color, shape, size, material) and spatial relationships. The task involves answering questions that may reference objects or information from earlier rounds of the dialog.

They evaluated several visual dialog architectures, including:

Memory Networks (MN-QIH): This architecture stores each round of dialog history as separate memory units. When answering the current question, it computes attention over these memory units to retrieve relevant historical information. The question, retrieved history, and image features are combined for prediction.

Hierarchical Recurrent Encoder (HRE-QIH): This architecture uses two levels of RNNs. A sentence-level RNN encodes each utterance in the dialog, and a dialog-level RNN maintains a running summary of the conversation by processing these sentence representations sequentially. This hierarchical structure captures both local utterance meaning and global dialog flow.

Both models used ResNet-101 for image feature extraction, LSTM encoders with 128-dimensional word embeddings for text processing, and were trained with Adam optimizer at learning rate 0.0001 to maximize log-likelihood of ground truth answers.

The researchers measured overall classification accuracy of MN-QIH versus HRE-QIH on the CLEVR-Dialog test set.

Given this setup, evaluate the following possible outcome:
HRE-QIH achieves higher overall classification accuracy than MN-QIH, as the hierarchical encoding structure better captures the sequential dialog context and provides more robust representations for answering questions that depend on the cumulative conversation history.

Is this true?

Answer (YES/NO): YES